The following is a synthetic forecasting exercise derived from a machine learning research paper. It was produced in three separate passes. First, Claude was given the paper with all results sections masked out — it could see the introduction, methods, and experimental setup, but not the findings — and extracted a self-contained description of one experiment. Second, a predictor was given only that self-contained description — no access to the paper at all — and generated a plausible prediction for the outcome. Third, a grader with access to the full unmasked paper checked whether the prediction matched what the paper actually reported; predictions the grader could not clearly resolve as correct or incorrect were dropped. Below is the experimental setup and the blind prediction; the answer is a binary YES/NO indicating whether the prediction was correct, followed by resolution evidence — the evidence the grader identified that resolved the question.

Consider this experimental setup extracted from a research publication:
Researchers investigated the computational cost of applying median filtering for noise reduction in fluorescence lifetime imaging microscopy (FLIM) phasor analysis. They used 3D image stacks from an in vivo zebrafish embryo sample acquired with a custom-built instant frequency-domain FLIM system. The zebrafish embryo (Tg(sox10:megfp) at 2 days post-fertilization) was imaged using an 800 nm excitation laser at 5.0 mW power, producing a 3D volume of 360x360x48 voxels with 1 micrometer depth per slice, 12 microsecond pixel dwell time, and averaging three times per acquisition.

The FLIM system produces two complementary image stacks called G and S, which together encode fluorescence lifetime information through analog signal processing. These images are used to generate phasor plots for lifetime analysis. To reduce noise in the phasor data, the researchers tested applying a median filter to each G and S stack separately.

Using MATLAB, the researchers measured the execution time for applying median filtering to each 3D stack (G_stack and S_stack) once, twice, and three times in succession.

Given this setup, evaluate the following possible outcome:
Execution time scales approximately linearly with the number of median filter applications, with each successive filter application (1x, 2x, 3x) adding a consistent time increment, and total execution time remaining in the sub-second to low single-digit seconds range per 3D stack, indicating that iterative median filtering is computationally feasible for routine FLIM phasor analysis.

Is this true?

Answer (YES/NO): NO